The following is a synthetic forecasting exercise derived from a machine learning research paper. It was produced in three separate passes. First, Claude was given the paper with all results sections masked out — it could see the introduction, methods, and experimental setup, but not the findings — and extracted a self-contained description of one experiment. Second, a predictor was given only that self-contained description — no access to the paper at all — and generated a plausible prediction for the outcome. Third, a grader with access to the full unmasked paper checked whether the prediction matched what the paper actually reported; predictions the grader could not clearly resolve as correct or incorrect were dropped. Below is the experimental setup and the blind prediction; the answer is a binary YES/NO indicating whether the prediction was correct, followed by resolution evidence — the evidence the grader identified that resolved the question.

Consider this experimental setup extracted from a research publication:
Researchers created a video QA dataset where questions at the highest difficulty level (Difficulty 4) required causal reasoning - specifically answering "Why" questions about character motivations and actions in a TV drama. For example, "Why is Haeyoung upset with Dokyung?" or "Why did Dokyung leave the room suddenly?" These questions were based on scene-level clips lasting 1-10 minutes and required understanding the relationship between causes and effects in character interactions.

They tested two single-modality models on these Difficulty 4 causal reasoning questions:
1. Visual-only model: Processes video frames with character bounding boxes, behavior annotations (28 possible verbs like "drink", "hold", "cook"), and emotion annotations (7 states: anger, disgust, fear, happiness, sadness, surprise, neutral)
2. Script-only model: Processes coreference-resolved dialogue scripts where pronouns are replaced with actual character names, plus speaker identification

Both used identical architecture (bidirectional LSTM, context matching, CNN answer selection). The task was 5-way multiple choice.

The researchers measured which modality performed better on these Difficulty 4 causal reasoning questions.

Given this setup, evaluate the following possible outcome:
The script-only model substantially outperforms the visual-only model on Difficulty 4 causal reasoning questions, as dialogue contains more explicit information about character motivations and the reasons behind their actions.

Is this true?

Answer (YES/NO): NO